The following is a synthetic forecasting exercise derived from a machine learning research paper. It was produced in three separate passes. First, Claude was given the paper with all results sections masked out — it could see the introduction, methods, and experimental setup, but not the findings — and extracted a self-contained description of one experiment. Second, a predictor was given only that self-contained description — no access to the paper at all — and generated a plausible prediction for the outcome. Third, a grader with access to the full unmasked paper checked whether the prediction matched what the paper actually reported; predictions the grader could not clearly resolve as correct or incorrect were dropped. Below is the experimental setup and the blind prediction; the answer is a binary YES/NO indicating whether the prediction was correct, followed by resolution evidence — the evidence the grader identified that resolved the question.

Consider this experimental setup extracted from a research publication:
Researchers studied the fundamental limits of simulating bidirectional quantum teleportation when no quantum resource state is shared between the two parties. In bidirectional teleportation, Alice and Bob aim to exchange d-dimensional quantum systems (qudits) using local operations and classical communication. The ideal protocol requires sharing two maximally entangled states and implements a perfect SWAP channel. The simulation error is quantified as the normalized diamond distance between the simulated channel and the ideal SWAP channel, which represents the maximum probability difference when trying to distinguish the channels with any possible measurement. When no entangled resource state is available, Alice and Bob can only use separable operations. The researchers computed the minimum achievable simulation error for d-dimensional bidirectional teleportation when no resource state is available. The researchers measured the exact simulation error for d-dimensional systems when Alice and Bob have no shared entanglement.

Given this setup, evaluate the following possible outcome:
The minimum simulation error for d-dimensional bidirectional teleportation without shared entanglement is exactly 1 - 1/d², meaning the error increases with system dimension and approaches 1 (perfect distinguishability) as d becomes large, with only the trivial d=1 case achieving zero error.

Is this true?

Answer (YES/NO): YES